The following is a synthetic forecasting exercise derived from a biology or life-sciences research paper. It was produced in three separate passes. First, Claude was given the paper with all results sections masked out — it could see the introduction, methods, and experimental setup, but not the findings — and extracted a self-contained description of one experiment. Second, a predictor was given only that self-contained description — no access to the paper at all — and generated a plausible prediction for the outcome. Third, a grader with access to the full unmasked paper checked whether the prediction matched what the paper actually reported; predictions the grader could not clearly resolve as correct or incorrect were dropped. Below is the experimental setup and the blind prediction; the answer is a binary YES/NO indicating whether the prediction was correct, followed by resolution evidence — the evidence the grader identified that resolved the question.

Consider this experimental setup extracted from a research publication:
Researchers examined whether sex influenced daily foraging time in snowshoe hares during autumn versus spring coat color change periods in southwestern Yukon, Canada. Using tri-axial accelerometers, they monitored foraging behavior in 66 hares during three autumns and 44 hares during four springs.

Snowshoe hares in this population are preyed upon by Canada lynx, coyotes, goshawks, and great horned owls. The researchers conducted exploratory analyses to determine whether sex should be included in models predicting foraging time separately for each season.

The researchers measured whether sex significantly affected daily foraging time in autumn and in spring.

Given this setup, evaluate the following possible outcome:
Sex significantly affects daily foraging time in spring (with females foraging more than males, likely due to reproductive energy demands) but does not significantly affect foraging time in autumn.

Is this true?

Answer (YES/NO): NO